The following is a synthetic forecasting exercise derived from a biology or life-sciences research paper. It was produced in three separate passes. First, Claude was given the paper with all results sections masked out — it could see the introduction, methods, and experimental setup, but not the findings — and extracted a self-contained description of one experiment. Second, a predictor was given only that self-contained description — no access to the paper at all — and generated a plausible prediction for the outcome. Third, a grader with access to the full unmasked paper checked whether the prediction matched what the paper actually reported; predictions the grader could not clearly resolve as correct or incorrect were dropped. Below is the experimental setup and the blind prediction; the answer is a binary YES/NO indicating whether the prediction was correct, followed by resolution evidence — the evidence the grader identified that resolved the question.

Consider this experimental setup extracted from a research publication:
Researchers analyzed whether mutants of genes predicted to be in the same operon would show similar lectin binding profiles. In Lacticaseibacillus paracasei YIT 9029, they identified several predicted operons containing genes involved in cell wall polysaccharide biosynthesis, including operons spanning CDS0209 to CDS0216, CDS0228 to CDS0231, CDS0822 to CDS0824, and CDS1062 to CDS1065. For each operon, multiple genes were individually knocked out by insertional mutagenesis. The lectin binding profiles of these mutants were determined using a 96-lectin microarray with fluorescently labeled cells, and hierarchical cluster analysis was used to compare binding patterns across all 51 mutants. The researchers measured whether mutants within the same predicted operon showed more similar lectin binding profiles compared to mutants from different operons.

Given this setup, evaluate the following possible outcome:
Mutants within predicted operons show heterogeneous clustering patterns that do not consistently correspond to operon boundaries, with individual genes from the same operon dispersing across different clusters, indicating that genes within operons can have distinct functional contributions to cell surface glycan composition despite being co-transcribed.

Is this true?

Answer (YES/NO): NO